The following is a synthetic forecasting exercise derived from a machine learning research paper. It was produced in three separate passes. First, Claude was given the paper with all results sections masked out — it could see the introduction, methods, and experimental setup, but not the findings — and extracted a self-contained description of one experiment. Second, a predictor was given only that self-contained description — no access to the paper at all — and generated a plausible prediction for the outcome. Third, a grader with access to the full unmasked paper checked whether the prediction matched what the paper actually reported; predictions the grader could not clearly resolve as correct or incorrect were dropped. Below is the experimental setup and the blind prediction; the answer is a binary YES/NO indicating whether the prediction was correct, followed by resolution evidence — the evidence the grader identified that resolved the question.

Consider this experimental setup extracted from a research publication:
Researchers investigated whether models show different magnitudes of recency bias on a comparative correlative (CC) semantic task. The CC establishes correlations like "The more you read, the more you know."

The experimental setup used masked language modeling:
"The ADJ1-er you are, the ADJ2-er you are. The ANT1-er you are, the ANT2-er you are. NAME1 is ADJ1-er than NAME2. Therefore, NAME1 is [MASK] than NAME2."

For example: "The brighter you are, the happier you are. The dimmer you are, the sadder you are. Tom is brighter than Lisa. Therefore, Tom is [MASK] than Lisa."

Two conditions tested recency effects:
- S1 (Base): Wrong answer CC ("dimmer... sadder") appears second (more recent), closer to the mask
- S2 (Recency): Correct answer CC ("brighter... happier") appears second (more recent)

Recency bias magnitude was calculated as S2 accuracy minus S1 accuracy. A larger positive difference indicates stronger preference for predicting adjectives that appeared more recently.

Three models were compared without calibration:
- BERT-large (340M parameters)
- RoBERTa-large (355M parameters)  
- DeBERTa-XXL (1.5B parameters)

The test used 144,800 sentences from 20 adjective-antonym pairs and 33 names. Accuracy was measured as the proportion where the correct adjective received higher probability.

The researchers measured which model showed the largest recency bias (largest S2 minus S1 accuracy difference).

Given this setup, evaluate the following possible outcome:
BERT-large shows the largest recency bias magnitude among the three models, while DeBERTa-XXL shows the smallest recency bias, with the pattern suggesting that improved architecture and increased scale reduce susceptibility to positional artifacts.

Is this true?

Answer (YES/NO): YES